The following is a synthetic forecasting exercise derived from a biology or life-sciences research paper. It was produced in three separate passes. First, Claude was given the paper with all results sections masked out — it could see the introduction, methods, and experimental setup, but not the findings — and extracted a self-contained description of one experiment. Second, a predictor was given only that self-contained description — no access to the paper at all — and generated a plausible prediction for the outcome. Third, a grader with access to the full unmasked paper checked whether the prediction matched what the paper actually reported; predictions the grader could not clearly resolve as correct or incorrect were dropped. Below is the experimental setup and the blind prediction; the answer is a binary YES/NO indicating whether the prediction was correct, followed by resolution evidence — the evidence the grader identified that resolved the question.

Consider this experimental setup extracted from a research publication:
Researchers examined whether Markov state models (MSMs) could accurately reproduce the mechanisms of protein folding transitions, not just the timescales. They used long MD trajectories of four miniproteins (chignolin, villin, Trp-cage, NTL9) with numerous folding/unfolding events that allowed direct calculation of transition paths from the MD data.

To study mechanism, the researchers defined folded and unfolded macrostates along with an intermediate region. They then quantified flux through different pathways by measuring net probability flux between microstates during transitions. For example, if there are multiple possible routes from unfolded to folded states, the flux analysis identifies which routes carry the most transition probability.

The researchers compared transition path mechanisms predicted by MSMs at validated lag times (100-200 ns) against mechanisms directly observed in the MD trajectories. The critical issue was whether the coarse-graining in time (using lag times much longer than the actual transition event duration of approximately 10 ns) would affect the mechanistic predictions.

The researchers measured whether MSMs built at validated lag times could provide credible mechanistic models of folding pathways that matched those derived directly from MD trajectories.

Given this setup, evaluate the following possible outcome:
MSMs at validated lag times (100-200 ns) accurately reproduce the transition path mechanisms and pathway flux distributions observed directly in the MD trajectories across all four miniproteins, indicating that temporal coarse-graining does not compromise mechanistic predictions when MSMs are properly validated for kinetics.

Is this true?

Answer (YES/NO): NO